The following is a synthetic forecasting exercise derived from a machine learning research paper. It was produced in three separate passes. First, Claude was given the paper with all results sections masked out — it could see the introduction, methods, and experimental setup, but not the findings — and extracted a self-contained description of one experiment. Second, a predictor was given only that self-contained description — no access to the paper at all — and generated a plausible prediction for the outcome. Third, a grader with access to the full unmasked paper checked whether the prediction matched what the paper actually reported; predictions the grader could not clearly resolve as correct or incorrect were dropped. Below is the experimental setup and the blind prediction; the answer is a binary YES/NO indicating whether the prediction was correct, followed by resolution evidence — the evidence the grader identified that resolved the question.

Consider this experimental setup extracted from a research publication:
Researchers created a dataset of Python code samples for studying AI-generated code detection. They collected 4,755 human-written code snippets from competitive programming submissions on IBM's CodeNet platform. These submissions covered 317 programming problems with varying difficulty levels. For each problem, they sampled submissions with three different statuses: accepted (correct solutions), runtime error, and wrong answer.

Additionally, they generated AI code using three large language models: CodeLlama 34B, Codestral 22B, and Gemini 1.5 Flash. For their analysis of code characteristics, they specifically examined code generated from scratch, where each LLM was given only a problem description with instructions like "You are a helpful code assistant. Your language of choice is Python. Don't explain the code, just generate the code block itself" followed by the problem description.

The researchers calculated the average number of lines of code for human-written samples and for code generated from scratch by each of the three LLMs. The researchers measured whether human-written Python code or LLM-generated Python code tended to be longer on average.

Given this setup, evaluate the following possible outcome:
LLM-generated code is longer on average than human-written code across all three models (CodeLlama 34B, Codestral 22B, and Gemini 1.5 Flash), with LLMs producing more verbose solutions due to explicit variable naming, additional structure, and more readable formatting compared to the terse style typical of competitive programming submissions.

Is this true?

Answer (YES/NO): NO